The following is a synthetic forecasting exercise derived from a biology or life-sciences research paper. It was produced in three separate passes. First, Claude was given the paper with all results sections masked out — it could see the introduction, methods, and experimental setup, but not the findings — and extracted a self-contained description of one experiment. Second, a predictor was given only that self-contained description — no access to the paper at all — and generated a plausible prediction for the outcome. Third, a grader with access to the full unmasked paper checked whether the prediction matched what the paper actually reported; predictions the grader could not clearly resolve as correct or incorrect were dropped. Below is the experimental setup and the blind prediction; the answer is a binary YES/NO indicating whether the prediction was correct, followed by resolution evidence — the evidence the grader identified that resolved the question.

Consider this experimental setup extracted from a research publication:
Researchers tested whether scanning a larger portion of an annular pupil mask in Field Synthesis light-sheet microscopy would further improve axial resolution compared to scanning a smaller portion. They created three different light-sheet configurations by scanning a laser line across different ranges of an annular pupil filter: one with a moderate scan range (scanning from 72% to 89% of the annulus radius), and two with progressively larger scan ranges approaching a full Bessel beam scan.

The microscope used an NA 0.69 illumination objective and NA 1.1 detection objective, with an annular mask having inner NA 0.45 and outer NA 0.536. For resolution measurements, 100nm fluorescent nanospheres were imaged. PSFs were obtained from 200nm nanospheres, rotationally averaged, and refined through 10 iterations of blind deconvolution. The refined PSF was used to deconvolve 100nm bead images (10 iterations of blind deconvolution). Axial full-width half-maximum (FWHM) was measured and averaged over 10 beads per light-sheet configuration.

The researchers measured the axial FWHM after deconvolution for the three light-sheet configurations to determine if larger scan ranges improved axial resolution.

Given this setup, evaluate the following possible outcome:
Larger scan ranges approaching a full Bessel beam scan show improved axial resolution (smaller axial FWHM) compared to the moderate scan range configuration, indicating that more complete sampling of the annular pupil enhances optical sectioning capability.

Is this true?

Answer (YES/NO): NO